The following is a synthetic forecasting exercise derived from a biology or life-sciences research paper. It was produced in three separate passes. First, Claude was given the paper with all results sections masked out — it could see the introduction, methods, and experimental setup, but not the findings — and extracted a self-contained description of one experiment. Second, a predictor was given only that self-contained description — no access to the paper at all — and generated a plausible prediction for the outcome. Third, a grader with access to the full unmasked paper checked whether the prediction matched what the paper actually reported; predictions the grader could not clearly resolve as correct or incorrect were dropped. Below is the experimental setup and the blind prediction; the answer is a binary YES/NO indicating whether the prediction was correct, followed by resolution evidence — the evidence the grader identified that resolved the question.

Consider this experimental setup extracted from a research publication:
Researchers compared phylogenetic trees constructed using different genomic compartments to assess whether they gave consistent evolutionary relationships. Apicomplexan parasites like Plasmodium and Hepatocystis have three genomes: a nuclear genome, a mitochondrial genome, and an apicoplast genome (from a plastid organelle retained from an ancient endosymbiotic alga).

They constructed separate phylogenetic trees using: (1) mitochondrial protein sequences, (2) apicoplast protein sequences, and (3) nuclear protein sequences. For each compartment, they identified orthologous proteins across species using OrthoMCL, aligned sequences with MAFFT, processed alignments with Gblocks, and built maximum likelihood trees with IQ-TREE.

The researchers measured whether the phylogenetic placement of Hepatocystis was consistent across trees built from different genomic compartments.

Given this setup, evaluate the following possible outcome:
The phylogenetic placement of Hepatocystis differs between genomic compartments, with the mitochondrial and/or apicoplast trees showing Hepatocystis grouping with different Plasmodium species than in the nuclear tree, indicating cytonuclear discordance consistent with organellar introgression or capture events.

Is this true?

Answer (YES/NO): NO